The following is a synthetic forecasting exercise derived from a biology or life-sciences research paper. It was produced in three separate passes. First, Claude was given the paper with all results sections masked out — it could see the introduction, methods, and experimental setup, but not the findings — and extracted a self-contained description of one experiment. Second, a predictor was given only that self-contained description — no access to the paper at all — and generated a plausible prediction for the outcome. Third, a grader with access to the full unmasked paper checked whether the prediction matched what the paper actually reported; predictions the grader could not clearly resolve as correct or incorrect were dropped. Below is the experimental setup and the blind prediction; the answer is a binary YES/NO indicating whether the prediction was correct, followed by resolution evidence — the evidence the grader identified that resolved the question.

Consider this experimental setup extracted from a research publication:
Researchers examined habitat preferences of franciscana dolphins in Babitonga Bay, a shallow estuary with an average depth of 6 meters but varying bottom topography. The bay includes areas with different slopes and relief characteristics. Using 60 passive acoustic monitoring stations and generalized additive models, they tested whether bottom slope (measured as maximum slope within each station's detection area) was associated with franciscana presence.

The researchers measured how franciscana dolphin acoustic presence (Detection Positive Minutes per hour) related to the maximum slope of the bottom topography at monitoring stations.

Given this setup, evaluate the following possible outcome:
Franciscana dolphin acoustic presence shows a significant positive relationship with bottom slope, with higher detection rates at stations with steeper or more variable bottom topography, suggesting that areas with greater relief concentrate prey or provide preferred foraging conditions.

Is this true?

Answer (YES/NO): NO